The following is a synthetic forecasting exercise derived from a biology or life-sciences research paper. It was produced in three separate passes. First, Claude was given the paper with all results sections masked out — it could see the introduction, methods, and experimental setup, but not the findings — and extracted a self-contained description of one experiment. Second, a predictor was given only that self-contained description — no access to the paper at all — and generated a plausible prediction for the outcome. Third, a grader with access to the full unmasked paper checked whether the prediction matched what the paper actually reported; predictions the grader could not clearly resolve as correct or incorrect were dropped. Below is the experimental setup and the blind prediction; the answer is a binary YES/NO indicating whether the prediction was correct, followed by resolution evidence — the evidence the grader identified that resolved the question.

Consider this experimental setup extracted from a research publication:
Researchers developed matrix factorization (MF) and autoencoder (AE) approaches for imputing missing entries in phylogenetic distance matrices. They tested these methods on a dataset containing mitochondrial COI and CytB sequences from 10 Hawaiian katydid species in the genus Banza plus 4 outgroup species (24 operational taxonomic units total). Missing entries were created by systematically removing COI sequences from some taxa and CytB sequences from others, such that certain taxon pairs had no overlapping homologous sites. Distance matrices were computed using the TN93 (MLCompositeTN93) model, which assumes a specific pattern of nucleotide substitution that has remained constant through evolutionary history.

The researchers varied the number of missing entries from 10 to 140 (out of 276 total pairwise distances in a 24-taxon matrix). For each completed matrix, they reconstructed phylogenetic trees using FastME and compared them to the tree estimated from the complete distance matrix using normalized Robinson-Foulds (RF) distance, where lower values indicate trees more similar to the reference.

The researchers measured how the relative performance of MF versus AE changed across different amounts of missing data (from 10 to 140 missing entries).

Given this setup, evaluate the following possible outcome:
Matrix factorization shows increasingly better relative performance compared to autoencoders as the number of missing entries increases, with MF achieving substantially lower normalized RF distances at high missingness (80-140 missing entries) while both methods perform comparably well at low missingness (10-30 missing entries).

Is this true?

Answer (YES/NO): NO